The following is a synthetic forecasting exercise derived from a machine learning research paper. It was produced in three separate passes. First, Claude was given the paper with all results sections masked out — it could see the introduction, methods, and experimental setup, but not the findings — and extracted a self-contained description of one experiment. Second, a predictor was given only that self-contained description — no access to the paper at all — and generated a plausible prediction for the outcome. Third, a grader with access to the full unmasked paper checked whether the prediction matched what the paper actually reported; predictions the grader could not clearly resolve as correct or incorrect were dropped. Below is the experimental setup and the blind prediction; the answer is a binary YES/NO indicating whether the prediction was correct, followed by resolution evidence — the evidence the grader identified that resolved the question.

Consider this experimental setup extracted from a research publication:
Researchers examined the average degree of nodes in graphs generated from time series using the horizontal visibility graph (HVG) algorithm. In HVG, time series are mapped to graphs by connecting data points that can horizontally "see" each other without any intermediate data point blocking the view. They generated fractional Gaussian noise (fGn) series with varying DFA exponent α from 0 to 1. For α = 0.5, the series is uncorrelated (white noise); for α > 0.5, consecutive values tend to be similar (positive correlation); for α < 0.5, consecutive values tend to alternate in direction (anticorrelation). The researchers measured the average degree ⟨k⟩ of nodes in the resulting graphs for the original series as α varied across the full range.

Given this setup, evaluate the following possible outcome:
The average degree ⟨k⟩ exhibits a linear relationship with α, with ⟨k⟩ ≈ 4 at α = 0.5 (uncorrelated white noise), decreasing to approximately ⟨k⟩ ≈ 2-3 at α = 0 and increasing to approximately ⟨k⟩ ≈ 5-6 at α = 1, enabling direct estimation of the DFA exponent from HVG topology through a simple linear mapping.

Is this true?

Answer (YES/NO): NO